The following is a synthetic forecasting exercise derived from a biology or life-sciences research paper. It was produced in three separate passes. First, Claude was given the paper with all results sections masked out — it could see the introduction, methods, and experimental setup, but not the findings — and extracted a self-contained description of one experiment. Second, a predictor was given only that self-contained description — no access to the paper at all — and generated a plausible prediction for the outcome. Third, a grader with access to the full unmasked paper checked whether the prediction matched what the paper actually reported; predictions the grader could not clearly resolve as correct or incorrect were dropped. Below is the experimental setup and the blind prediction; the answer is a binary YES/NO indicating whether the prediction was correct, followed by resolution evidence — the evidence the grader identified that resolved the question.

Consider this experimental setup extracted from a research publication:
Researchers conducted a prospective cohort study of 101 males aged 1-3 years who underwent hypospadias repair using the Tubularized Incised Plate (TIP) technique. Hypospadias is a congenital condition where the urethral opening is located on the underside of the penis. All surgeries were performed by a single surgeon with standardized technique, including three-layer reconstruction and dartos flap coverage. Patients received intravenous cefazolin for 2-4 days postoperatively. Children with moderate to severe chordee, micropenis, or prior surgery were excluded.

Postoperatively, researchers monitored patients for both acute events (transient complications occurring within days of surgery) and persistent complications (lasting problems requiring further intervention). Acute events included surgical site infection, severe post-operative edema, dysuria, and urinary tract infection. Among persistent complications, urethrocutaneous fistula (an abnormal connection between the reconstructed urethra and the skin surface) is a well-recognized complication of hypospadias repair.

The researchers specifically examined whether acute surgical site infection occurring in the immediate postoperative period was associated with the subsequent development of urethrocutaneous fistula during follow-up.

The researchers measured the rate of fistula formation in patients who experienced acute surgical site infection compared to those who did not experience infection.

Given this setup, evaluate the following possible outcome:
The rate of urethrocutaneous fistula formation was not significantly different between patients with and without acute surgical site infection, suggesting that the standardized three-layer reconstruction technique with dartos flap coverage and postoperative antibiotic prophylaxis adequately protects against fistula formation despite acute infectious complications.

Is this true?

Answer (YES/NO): NO